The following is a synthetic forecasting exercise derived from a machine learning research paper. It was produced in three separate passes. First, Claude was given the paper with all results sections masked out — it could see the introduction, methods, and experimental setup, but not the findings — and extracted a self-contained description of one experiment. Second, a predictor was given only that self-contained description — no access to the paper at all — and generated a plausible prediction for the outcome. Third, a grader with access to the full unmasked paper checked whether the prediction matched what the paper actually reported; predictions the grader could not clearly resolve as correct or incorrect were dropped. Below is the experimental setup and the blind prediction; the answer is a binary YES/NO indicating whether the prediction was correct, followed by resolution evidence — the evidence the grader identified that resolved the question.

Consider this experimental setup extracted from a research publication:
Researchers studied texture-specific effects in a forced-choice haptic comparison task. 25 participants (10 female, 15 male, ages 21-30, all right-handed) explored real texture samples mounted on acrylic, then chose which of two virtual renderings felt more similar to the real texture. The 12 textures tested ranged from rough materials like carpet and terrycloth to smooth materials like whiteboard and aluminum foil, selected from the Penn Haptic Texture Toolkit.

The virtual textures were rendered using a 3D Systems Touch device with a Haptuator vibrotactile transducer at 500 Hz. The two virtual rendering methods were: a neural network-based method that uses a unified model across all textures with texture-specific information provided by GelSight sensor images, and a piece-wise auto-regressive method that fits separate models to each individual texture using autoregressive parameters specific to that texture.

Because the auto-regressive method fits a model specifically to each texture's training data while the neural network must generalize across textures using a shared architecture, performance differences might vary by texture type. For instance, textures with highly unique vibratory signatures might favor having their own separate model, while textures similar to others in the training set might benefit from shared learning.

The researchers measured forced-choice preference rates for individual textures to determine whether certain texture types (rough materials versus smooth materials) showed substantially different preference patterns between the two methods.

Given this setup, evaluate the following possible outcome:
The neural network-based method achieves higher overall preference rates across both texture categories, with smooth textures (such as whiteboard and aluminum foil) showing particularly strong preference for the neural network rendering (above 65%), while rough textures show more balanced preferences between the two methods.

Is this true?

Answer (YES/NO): NO